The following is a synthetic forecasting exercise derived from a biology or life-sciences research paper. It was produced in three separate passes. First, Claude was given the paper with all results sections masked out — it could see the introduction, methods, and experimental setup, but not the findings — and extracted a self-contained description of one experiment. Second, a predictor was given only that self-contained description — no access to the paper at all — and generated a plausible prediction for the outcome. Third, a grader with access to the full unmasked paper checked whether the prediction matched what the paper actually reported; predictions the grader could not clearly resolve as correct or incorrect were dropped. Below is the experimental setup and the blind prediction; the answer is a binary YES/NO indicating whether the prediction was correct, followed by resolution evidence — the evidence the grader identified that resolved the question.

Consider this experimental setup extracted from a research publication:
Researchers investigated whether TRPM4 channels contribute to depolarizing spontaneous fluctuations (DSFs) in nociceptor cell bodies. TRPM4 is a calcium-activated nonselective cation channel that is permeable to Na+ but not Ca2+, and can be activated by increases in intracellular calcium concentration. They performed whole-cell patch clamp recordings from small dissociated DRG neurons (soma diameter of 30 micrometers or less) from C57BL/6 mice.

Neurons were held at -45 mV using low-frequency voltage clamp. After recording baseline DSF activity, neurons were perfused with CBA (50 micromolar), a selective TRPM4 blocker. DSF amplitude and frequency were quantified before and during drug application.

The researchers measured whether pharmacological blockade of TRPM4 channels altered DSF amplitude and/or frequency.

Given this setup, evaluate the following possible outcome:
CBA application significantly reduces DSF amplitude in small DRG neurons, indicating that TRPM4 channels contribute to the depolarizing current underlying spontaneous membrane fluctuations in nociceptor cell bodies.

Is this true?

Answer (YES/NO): YES